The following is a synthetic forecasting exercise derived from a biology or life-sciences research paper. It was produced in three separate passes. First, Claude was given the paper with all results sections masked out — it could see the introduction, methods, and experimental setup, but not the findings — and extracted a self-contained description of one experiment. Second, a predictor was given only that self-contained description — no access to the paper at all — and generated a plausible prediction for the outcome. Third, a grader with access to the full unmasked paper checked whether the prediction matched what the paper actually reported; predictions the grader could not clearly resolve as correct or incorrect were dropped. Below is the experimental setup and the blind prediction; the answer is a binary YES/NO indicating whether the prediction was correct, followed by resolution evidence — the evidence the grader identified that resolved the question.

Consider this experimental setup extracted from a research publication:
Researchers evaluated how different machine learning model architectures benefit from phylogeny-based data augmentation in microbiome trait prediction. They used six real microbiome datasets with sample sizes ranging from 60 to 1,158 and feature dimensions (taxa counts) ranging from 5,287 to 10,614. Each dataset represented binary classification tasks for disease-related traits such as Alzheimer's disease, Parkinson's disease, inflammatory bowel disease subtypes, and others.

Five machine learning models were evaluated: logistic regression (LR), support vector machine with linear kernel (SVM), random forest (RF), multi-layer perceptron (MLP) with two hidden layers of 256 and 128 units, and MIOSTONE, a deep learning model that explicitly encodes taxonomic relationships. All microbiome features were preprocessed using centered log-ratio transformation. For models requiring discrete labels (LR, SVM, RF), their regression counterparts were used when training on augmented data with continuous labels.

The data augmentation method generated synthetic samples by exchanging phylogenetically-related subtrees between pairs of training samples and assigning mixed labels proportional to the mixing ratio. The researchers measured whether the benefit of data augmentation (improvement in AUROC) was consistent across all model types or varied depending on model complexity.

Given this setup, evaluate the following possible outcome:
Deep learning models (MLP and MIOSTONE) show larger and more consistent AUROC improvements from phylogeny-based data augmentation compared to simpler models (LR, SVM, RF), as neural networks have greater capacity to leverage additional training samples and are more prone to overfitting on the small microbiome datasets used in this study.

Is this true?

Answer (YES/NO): NO